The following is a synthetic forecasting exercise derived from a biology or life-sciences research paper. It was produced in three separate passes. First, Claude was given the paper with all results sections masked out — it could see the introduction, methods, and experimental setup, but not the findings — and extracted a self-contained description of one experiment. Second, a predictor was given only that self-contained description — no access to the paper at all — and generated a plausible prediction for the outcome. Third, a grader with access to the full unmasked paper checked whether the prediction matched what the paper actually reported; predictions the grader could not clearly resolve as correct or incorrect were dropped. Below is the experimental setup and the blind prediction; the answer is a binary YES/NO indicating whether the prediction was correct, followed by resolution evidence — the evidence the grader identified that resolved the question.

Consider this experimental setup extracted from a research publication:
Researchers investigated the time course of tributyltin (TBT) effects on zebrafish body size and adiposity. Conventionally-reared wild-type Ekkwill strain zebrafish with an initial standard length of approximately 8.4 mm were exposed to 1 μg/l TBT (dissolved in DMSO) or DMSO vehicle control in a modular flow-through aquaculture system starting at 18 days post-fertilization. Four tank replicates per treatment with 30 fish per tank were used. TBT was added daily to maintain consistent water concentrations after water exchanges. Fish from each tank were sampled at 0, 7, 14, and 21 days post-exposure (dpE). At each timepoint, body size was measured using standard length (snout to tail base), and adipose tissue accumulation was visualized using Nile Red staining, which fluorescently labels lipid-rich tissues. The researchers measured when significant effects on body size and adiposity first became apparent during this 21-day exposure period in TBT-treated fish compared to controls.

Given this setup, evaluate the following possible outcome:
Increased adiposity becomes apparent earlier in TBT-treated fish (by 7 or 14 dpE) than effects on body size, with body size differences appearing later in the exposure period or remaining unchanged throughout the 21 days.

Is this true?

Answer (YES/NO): NO